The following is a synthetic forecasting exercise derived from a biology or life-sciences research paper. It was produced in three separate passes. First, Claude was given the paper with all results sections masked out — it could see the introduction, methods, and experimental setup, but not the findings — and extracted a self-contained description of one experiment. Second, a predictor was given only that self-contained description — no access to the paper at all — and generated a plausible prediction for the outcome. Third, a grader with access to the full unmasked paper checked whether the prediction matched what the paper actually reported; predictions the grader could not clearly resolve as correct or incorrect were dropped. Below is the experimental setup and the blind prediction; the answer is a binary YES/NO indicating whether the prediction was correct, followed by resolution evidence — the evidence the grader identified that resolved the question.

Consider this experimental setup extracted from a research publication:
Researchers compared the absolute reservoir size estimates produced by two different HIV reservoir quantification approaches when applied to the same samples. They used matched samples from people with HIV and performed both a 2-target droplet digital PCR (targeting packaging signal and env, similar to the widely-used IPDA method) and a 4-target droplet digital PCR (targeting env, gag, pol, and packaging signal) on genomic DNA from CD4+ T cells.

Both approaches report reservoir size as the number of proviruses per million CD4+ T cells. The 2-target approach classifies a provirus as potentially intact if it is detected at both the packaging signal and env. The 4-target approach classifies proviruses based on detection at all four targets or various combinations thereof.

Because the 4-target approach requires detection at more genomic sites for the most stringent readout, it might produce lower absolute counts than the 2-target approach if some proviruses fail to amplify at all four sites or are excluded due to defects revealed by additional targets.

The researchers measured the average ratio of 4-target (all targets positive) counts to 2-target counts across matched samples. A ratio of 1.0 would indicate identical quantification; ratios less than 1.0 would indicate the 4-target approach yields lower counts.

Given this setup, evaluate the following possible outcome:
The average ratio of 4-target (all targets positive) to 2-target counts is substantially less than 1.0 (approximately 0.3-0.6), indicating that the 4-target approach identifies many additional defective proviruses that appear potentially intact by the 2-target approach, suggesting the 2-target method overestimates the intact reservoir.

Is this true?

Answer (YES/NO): YES